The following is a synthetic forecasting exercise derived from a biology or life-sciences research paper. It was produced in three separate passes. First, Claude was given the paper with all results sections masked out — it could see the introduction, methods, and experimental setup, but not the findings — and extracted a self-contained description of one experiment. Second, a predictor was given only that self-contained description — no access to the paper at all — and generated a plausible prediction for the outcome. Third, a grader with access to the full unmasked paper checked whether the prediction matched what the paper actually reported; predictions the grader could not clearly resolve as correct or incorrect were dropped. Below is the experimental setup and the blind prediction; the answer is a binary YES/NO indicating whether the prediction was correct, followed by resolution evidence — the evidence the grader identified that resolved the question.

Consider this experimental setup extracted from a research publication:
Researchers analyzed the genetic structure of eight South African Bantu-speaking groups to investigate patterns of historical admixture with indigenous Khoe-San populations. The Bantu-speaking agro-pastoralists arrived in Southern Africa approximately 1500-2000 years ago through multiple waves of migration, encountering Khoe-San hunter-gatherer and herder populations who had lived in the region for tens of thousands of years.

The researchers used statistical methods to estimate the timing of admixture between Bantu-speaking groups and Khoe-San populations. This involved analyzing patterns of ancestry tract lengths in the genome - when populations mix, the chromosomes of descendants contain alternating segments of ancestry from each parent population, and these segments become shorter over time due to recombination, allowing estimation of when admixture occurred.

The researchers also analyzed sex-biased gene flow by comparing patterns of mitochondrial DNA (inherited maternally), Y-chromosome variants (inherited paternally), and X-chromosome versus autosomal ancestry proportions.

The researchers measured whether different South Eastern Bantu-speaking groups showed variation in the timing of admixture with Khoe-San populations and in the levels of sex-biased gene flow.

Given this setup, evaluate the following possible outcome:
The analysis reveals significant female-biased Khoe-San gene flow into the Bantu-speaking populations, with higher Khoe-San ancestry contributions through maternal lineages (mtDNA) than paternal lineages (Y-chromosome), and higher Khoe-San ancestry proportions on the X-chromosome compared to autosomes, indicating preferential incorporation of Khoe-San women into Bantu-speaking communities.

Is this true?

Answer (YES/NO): YES